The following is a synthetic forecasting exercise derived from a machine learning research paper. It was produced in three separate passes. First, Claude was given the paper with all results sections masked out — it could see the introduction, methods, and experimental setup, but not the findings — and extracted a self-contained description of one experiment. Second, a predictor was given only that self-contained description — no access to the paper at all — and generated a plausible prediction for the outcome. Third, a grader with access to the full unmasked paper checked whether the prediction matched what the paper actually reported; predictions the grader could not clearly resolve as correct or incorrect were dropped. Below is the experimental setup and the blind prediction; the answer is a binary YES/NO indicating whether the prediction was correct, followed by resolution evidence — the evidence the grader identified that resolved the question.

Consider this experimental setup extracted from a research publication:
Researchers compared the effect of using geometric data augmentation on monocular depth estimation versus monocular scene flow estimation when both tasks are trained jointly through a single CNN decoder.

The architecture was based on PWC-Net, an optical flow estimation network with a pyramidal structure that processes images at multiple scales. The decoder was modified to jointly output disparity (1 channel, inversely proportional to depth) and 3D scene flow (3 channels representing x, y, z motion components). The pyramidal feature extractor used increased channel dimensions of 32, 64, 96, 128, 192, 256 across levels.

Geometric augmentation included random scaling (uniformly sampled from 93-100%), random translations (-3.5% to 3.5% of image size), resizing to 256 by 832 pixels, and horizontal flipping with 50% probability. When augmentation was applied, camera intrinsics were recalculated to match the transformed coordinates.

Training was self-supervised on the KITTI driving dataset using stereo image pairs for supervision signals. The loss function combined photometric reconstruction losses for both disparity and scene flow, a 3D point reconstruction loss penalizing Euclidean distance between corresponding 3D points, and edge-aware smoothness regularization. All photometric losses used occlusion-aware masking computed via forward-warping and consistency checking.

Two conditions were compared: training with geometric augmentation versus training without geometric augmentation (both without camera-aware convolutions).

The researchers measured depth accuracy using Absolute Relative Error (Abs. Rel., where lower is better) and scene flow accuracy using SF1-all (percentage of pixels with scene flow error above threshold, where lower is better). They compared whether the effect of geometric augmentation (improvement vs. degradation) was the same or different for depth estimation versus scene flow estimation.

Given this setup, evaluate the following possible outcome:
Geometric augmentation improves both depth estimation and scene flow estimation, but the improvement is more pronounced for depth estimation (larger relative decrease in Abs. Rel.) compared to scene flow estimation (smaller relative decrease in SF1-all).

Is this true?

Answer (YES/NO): NO